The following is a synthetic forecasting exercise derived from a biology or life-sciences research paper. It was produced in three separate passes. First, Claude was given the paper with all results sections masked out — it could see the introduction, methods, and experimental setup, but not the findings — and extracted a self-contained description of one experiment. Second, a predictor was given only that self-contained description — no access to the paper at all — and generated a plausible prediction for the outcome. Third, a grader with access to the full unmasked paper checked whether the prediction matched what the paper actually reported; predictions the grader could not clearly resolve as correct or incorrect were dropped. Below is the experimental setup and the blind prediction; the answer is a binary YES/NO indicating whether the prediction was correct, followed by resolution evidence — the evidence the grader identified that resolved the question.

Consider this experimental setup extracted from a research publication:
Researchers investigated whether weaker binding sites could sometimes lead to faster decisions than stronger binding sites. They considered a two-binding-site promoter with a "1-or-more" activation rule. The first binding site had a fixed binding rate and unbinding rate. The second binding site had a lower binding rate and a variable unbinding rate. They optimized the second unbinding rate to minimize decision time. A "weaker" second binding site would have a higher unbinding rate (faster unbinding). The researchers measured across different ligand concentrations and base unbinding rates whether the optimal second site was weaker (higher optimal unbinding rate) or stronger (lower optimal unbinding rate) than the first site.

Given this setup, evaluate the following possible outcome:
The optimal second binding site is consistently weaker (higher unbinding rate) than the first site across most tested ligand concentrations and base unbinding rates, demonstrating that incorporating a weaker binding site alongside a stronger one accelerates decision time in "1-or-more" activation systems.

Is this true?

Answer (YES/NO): NO